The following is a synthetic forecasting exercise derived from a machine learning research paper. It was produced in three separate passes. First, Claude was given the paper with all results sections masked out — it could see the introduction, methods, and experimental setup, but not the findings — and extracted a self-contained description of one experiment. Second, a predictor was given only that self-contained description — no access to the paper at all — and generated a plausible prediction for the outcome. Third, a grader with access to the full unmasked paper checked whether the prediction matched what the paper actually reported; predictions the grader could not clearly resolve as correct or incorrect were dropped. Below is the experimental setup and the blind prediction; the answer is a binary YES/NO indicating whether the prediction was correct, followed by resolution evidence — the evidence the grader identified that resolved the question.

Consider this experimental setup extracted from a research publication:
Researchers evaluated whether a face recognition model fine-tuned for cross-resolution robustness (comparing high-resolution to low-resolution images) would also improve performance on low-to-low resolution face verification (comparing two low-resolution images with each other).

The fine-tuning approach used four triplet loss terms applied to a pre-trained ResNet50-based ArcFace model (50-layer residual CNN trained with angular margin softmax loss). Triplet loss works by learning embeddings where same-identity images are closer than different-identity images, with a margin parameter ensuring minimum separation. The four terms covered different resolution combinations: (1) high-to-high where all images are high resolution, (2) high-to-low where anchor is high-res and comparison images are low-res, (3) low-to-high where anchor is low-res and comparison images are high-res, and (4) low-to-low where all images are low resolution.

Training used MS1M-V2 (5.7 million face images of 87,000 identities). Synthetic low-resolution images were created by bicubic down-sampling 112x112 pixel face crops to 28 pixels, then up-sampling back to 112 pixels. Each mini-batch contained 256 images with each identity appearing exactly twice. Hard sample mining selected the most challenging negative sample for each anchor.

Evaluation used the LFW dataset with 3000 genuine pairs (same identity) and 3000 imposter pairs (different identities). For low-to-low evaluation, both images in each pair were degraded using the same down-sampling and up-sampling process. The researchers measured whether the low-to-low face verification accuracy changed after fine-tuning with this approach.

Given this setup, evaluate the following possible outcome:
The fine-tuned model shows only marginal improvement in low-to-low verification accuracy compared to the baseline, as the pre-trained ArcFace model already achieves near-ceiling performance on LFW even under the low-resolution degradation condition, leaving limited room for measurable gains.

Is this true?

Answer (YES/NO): NO